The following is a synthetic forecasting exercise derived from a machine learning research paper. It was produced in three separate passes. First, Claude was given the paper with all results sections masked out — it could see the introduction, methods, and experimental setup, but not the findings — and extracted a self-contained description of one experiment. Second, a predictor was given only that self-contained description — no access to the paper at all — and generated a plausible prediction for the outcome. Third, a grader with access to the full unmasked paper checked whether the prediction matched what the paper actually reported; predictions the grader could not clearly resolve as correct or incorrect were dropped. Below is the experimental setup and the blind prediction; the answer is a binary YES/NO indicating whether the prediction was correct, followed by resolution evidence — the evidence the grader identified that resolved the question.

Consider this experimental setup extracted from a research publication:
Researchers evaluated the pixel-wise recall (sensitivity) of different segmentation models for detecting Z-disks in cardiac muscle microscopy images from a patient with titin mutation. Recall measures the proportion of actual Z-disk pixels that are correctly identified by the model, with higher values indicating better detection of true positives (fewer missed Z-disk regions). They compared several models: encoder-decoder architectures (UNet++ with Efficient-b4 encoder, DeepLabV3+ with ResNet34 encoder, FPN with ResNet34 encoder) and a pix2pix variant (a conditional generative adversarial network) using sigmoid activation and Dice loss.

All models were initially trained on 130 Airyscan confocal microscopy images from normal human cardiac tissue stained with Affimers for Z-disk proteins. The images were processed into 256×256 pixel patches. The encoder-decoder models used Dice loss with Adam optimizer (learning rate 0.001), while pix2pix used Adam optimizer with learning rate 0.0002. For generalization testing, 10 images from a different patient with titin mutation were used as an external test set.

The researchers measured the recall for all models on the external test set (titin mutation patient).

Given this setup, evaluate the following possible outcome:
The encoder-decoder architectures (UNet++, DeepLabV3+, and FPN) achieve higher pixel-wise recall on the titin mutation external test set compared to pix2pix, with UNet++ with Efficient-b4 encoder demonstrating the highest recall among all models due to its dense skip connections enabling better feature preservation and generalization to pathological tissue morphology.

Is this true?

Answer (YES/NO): NO